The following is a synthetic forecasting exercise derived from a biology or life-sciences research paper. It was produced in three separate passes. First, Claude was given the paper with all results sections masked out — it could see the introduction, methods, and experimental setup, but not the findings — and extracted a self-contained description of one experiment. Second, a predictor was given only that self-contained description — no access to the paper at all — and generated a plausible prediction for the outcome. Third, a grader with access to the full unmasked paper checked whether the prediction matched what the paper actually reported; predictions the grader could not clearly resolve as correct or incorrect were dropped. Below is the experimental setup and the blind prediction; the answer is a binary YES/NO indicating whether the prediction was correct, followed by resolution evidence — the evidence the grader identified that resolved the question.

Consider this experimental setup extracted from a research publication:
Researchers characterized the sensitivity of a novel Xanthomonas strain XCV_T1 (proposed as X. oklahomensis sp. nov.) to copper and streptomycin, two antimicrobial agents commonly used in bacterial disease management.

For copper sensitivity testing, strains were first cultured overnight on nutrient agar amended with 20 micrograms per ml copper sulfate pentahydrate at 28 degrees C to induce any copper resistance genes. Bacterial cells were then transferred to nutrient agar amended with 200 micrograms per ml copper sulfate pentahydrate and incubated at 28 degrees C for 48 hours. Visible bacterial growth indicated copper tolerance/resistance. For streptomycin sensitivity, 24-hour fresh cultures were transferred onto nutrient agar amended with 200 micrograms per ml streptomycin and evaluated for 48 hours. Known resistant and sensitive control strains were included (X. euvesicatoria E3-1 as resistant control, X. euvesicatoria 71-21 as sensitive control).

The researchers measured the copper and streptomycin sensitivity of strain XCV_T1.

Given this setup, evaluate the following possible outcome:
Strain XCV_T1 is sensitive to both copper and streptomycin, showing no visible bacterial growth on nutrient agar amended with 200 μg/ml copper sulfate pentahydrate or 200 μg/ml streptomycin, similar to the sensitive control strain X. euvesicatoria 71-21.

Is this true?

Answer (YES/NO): YES